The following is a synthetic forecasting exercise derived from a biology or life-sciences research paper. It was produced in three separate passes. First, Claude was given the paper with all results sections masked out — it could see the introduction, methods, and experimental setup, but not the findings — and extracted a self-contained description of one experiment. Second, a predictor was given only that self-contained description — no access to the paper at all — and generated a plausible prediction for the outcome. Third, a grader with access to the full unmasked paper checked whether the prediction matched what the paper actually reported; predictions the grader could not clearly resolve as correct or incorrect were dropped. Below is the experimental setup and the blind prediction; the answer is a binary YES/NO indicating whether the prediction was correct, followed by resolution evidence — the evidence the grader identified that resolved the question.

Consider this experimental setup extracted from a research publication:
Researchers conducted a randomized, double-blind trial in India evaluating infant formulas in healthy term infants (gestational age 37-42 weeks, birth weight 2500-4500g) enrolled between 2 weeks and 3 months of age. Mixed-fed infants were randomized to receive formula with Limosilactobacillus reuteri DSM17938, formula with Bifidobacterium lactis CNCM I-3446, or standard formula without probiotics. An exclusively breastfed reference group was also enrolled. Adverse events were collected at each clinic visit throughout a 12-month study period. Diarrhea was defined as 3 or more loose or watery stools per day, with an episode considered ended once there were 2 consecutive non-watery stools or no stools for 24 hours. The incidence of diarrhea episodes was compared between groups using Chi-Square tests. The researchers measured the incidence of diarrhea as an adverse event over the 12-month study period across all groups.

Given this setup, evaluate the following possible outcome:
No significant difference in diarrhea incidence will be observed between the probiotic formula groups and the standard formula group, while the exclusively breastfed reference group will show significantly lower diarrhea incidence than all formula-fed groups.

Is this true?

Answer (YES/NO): NO